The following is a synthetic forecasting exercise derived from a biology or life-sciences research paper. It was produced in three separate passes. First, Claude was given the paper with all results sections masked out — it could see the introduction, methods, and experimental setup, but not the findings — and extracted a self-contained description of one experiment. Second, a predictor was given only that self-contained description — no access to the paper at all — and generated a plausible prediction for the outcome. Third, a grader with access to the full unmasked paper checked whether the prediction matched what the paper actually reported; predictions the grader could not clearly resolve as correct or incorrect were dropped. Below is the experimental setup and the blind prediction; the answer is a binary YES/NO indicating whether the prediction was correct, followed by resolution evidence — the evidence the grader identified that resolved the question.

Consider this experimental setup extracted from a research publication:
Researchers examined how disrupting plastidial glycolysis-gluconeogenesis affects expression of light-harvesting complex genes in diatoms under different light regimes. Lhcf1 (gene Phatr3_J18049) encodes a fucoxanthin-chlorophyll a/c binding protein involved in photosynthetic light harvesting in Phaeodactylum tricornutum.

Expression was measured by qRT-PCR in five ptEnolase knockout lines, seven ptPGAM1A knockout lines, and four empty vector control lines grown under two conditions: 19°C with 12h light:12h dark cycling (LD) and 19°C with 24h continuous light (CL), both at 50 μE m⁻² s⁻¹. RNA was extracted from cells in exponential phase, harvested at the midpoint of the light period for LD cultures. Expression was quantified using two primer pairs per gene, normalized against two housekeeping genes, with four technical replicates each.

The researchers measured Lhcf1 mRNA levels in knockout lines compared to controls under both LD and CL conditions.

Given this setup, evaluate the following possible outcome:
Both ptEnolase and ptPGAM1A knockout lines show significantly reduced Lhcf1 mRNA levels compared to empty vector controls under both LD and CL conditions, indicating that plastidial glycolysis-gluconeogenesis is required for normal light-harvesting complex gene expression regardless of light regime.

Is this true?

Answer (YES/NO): NO